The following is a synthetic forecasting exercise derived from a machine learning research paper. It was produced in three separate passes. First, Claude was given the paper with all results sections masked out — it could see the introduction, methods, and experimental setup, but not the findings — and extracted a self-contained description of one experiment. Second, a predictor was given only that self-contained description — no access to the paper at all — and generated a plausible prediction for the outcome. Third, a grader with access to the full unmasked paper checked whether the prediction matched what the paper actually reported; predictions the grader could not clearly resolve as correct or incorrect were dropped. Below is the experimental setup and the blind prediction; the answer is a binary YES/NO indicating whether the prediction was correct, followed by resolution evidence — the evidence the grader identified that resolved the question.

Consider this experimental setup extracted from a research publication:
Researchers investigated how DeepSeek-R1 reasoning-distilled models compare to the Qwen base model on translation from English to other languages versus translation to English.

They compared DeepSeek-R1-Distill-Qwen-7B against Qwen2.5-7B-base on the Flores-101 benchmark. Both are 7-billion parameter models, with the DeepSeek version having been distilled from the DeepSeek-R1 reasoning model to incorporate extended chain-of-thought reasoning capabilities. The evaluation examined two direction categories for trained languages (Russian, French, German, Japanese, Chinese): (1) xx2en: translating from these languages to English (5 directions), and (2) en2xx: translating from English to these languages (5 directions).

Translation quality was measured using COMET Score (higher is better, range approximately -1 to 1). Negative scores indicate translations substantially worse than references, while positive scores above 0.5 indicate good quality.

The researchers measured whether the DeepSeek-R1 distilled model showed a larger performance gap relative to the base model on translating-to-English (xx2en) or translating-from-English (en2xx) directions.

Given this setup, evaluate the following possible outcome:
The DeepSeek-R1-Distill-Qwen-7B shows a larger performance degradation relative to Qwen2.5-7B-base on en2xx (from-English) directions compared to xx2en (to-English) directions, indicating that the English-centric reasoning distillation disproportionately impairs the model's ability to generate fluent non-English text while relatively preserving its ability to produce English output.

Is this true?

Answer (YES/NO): YES